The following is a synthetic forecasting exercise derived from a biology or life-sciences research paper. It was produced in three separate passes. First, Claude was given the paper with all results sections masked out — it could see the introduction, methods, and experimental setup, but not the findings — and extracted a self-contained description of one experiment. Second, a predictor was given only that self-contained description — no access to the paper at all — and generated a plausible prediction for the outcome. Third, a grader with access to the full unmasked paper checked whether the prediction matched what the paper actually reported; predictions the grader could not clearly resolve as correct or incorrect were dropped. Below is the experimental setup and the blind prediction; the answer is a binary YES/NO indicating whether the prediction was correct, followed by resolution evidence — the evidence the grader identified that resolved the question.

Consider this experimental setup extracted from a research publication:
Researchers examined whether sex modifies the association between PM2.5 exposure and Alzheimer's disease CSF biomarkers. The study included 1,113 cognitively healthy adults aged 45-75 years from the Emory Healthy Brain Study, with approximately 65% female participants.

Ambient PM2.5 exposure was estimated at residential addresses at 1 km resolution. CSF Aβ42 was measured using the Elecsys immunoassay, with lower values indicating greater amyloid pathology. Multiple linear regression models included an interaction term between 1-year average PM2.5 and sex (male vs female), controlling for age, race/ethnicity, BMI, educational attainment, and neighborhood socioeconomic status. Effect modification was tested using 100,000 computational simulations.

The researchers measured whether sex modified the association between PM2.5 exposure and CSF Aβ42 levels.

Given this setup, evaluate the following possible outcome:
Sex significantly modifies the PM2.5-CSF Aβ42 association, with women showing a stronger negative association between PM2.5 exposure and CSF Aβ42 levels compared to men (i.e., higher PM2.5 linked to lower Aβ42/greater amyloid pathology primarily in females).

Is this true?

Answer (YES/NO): NO